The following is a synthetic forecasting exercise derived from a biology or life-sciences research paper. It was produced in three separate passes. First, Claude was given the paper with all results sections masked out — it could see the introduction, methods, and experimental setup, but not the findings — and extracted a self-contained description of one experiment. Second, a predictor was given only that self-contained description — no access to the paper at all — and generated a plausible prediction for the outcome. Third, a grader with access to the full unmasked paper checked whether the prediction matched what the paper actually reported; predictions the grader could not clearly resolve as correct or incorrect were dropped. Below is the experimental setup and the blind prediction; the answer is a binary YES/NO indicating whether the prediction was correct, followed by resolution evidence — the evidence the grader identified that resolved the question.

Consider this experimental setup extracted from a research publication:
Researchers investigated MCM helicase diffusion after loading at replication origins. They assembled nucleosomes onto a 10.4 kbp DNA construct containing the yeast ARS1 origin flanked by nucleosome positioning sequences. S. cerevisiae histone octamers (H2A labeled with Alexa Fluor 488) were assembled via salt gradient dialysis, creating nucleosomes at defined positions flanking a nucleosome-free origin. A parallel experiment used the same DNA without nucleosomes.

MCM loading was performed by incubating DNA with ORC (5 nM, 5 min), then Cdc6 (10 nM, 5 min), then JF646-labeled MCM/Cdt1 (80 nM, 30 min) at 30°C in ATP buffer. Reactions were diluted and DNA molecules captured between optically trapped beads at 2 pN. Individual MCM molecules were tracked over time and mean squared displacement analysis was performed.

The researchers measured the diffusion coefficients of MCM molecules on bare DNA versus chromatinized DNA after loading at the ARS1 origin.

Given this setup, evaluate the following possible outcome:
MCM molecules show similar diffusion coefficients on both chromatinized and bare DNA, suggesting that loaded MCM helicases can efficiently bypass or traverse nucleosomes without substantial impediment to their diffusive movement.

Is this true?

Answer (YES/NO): NO